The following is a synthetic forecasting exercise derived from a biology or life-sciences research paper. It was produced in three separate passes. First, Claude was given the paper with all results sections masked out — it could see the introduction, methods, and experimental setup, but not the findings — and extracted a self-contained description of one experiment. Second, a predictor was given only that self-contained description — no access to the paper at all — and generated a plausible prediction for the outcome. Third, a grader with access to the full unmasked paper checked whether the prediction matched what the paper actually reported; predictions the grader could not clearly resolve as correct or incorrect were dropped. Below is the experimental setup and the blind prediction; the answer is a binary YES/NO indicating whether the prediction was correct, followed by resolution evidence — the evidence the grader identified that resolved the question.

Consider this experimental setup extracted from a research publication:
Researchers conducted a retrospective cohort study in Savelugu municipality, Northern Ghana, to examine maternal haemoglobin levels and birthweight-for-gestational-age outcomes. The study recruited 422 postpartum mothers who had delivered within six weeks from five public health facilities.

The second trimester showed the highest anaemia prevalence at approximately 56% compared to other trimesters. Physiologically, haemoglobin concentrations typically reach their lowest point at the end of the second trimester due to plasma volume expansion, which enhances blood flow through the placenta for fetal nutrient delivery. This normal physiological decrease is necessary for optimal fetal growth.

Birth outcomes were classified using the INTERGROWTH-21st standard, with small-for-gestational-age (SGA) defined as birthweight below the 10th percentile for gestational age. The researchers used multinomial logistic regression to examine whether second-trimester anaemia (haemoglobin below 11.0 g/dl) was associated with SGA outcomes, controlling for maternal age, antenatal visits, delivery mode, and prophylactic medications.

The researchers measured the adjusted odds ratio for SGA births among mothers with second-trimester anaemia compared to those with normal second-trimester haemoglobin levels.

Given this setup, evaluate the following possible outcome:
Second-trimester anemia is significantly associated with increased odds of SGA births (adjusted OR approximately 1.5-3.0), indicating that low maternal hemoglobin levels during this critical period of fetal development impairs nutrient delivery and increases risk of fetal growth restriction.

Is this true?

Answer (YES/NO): NO